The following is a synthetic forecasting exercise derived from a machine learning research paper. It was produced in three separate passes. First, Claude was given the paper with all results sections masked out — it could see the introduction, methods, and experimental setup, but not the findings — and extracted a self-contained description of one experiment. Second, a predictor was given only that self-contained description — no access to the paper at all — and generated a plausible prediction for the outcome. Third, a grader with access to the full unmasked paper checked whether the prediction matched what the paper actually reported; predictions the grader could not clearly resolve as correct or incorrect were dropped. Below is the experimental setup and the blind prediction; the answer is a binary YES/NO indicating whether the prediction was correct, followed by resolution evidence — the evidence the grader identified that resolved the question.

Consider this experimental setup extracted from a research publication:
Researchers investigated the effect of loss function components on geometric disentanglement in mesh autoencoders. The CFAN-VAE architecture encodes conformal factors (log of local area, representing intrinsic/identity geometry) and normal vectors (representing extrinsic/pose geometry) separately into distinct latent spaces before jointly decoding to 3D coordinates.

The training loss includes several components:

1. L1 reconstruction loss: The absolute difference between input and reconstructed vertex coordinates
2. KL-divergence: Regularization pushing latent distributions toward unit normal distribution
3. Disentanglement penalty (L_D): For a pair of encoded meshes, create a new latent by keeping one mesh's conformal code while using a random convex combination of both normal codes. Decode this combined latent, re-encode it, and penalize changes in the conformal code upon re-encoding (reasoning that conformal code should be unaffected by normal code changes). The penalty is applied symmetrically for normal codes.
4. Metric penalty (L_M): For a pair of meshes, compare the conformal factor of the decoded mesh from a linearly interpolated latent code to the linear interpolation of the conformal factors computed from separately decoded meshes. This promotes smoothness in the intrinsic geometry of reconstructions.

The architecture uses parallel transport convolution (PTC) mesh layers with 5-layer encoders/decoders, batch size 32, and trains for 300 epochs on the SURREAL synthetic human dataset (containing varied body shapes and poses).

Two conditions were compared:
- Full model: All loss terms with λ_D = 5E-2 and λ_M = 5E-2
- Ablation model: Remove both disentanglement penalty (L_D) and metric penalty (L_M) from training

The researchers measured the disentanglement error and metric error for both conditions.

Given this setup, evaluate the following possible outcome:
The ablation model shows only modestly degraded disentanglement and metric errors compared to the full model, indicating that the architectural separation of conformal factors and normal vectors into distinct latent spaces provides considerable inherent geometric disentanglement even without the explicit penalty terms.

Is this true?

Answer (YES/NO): NO